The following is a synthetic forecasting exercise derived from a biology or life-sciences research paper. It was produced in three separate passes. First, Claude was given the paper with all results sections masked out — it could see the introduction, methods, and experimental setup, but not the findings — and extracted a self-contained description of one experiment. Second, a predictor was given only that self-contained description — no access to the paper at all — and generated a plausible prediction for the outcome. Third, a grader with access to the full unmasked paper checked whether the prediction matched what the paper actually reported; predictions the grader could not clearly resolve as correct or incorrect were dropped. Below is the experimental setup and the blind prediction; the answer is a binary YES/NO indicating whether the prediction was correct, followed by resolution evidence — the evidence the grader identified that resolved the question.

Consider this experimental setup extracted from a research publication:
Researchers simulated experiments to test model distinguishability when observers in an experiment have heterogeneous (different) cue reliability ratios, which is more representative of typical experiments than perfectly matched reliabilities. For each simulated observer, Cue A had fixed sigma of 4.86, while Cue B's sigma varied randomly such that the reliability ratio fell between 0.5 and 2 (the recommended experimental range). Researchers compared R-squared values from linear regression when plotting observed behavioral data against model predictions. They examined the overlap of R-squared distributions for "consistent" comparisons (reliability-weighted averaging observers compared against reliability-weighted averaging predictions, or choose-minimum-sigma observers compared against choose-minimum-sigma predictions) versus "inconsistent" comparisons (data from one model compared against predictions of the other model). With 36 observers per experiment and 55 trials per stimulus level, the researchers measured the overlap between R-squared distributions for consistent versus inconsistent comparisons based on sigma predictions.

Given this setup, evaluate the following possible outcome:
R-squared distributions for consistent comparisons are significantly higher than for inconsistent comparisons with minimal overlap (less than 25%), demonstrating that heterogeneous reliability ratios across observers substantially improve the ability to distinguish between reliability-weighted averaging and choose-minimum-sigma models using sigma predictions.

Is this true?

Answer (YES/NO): NO